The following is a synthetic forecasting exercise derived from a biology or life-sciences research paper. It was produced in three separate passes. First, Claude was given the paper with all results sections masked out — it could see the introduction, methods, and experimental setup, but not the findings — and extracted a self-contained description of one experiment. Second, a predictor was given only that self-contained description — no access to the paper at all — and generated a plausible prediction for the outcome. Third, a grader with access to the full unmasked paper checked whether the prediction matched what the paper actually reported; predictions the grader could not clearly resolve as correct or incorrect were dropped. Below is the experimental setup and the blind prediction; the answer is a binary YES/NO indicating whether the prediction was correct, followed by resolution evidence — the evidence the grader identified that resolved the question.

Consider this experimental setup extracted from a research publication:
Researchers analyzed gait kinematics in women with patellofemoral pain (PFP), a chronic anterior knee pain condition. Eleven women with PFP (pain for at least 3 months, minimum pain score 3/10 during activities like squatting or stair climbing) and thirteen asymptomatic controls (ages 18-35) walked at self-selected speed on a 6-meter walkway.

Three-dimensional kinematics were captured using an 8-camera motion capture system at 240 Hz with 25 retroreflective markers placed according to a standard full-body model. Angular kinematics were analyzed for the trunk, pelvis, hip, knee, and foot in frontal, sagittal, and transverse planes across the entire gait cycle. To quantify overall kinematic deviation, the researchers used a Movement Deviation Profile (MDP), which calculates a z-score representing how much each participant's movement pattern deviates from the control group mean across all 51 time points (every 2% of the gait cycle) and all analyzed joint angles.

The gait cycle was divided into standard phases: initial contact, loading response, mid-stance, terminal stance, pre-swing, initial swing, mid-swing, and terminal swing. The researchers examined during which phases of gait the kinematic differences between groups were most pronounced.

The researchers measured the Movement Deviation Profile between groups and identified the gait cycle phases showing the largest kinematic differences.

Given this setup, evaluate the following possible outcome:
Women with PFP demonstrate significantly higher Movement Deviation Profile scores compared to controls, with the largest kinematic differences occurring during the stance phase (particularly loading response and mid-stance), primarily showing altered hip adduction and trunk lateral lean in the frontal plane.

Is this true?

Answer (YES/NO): NO